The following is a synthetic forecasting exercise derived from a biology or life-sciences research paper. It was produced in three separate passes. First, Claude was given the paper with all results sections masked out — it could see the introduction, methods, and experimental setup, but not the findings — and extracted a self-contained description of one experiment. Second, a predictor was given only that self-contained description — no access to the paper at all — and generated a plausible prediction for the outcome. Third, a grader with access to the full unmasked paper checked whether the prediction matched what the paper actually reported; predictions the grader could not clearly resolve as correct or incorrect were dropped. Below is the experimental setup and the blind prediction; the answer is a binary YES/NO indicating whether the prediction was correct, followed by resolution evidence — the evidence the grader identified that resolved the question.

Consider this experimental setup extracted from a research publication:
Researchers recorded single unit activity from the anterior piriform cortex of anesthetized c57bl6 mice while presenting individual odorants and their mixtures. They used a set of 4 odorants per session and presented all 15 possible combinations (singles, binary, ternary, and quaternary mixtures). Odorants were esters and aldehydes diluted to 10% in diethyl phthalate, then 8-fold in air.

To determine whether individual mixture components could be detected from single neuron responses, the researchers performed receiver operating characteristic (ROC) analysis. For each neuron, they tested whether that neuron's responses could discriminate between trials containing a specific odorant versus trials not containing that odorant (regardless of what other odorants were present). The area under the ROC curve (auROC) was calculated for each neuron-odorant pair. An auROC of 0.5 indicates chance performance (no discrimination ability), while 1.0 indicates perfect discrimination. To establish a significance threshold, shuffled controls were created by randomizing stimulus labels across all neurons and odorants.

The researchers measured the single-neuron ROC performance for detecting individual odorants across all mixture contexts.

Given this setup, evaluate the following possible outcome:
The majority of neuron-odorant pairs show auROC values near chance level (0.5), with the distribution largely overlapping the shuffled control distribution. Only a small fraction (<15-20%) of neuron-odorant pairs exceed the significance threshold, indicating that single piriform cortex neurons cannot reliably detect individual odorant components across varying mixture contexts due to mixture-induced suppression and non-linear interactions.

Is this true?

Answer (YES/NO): NO